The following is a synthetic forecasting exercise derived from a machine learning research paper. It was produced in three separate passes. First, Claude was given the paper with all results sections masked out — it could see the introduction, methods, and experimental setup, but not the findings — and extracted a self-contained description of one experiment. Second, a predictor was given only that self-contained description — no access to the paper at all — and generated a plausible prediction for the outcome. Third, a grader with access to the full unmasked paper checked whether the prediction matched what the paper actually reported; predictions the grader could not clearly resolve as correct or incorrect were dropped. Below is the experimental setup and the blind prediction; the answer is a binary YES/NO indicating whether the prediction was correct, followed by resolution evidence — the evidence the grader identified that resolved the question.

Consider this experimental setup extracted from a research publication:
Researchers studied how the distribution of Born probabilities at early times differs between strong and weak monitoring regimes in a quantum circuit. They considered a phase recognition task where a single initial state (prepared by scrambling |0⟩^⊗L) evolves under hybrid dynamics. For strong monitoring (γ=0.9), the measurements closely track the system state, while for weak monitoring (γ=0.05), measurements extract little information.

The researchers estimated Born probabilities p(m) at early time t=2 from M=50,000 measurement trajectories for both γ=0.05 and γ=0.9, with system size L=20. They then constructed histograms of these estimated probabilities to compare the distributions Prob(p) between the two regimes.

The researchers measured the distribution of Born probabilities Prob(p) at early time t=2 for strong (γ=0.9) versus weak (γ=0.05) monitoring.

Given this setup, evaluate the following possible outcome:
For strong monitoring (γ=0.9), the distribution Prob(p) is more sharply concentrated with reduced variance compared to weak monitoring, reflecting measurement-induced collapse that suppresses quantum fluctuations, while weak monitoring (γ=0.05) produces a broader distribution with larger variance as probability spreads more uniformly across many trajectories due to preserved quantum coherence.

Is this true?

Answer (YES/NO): NO